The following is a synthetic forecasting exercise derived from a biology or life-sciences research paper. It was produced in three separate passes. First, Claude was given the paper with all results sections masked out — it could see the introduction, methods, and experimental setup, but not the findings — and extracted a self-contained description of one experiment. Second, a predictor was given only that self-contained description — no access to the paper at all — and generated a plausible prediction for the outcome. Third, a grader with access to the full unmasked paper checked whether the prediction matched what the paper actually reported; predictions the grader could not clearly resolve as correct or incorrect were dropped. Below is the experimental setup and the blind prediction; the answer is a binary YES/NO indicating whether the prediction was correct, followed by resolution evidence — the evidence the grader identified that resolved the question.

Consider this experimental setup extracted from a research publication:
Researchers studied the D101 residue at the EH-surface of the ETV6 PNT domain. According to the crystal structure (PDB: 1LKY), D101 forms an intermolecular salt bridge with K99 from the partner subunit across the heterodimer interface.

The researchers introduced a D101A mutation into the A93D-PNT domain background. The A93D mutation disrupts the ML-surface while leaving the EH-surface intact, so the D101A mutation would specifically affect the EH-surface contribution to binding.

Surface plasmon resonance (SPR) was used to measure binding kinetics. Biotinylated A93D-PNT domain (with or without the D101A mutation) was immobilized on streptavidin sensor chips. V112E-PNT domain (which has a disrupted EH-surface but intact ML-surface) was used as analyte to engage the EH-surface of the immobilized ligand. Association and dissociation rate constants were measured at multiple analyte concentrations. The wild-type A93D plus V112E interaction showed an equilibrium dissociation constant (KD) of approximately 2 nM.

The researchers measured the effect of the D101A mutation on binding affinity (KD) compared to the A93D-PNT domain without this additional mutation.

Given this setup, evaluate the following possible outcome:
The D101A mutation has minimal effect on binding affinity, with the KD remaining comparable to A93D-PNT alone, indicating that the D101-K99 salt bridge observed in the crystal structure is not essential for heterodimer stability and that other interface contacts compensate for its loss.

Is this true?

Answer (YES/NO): NO